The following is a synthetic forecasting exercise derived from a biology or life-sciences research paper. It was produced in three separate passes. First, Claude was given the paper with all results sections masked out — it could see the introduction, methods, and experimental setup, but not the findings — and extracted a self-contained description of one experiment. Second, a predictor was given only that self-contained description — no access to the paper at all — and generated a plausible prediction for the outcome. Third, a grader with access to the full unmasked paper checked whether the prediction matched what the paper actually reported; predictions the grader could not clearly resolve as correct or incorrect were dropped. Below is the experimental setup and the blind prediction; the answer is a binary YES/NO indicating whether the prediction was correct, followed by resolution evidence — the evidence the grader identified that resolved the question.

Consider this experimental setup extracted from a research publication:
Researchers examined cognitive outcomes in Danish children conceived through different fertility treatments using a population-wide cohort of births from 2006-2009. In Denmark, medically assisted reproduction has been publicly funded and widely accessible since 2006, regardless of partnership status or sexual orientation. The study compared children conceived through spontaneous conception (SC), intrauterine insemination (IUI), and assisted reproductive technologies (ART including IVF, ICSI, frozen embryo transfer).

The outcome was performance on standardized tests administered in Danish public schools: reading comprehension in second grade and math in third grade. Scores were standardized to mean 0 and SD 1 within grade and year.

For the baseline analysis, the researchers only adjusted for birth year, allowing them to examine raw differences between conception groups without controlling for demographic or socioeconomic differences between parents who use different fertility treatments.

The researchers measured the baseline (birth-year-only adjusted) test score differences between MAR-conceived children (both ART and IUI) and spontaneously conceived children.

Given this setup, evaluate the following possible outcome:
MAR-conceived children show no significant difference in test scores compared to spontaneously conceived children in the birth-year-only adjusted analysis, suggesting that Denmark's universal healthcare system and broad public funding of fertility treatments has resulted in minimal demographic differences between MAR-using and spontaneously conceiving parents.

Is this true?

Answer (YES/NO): NO